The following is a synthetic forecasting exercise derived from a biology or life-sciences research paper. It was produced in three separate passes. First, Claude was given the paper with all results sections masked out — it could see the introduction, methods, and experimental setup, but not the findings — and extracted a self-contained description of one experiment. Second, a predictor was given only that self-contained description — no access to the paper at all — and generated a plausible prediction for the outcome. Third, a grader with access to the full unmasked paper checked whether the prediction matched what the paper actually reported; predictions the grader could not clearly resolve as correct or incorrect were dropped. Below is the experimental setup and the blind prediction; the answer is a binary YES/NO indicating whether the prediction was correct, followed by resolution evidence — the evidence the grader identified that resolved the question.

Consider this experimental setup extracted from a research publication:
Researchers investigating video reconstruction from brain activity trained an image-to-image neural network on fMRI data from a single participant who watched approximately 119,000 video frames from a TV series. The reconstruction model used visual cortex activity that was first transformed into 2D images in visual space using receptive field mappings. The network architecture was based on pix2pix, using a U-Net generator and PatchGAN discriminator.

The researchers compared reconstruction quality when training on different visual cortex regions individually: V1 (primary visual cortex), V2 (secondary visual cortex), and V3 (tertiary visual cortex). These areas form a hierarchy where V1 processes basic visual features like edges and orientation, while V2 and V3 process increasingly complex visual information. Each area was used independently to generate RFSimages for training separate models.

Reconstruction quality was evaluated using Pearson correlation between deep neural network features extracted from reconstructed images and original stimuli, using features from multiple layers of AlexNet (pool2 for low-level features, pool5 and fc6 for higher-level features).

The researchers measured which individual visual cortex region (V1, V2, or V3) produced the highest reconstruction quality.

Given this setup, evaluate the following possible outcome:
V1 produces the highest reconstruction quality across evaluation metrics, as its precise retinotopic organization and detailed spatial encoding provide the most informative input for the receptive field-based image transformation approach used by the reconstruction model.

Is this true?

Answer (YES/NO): NO